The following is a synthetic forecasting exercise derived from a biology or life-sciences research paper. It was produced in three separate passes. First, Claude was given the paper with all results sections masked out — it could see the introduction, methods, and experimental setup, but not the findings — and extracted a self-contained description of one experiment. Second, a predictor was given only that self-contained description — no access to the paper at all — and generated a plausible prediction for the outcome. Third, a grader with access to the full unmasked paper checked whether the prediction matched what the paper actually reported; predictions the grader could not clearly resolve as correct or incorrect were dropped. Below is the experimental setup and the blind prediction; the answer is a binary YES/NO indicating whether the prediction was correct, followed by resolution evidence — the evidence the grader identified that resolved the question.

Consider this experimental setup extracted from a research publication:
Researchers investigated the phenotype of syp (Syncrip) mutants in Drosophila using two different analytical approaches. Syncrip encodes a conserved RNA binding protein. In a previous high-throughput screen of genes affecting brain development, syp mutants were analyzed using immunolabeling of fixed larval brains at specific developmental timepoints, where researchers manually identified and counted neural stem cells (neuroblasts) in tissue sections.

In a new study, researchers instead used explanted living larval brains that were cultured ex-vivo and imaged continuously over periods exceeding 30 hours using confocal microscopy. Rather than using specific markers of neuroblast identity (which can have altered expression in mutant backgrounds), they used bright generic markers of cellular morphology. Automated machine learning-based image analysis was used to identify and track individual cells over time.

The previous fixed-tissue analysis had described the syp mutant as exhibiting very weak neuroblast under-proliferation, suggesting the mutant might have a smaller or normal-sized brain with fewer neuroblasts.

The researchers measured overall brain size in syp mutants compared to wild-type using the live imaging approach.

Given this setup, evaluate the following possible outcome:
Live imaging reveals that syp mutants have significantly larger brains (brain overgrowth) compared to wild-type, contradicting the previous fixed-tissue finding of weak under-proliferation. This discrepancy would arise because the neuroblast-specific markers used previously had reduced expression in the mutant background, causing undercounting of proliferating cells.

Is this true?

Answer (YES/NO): NO